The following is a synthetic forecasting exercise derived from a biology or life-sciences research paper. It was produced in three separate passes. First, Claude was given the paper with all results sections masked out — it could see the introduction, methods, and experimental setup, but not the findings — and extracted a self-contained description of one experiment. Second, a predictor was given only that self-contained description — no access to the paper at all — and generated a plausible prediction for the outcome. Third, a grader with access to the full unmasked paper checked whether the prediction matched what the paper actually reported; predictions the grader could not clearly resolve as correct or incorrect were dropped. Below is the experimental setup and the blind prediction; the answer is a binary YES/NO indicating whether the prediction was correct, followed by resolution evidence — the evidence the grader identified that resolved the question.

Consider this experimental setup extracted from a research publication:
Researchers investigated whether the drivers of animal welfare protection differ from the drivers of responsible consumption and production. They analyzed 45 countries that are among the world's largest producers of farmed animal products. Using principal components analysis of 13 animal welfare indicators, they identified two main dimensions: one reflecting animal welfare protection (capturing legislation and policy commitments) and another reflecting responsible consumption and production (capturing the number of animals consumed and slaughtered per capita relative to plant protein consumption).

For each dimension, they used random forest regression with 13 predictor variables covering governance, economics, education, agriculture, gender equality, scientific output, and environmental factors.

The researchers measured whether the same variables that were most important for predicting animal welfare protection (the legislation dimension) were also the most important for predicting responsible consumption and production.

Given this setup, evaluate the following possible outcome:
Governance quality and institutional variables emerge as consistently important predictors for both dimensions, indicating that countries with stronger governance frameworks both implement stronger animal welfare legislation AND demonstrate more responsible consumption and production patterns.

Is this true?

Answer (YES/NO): NO